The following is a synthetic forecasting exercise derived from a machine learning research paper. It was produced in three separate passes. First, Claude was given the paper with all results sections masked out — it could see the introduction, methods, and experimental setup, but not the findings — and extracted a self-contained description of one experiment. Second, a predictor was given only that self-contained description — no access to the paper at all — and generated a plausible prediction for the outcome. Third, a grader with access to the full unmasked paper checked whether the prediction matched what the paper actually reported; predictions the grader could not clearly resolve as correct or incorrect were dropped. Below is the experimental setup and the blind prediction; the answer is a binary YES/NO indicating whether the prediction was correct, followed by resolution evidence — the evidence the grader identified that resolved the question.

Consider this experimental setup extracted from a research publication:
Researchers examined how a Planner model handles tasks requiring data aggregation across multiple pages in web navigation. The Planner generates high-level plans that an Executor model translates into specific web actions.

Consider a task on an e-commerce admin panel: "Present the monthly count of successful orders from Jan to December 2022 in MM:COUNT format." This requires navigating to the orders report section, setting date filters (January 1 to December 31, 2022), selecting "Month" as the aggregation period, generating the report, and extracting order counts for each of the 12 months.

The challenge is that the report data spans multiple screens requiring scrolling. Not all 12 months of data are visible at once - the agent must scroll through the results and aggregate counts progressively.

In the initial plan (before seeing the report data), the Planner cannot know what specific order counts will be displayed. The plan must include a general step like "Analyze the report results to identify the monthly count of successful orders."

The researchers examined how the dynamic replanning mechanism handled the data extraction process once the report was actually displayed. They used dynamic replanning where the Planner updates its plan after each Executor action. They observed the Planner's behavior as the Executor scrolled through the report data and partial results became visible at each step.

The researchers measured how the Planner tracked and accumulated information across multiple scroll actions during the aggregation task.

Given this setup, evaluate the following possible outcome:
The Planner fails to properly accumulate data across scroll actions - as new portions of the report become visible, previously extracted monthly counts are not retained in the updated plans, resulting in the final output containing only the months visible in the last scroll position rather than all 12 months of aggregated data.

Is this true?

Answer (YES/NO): NO